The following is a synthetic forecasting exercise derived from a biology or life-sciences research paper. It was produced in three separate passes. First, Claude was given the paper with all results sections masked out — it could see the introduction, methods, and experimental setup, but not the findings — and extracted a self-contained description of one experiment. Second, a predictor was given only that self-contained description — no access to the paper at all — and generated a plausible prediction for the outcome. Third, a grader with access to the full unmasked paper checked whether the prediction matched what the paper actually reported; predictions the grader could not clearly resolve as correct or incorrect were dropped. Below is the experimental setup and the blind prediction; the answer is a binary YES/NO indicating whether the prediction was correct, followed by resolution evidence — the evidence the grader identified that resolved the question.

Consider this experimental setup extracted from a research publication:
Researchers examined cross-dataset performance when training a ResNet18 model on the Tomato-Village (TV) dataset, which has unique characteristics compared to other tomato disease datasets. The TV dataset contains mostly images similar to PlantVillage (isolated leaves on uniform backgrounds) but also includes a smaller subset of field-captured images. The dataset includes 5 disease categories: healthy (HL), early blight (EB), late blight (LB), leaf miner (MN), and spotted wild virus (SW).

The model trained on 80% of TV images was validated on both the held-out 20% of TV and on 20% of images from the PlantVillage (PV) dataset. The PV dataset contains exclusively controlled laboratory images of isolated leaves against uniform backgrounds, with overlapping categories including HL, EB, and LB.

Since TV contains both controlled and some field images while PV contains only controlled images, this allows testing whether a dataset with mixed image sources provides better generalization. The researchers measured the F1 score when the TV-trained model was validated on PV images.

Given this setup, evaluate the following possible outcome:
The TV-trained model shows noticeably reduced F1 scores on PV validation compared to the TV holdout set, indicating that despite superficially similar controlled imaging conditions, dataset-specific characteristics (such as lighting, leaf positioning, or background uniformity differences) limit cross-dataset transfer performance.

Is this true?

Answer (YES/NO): YES